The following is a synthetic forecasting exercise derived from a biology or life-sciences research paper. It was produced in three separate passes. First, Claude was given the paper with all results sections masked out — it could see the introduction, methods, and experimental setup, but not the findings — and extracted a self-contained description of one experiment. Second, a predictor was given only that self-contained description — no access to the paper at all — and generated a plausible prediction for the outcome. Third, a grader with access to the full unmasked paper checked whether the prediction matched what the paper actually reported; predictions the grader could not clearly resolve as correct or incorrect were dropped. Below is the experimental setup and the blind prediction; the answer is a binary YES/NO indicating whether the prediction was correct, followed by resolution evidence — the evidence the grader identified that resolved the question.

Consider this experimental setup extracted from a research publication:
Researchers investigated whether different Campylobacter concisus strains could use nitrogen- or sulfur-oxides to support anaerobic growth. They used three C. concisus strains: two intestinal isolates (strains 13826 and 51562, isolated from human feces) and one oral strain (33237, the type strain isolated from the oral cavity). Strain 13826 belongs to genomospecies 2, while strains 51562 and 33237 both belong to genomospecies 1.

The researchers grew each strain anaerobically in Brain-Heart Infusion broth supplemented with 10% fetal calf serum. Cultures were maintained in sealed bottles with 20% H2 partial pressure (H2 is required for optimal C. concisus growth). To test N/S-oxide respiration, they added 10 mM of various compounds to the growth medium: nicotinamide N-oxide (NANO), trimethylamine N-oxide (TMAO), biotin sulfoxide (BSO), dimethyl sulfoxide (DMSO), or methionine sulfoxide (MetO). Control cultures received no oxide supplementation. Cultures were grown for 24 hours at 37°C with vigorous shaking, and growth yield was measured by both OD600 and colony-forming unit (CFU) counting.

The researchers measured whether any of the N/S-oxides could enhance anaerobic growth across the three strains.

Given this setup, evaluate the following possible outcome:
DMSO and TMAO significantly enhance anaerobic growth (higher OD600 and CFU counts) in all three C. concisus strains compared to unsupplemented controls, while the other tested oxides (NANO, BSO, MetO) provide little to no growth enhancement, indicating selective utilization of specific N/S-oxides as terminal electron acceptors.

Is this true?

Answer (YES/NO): NO